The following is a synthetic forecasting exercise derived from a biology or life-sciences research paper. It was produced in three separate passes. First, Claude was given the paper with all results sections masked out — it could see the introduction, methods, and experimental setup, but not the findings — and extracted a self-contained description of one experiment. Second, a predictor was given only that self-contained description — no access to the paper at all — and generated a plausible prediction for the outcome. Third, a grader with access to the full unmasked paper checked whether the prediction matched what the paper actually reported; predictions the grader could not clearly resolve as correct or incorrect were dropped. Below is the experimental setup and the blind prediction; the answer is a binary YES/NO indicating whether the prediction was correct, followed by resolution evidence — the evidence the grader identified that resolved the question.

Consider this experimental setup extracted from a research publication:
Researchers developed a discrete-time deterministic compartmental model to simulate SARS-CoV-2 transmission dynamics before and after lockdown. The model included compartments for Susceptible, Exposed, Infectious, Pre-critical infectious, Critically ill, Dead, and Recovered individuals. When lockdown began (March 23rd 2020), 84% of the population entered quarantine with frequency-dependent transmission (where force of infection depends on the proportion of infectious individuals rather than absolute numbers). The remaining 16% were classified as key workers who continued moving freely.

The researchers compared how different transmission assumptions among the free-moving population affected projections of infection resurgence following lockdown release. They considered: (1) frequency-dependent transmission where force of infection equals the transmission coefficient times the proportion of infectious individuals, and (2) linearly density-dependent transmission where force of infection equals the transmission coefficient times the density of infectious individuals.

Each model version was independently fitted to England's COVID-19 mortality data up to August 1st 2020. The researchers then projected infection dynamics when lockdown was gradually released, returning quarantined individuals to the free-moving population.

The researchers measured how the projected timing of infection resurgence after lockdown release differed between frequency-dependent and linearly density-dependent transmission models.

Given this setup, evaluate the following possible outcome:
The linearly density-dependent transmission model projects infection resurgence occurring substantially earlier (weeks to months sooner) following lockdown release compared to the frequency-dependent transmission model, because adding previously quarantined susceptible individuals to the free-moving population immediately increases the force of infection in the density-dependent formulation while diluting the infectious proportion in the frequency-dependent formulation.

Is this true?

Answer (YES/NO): NO